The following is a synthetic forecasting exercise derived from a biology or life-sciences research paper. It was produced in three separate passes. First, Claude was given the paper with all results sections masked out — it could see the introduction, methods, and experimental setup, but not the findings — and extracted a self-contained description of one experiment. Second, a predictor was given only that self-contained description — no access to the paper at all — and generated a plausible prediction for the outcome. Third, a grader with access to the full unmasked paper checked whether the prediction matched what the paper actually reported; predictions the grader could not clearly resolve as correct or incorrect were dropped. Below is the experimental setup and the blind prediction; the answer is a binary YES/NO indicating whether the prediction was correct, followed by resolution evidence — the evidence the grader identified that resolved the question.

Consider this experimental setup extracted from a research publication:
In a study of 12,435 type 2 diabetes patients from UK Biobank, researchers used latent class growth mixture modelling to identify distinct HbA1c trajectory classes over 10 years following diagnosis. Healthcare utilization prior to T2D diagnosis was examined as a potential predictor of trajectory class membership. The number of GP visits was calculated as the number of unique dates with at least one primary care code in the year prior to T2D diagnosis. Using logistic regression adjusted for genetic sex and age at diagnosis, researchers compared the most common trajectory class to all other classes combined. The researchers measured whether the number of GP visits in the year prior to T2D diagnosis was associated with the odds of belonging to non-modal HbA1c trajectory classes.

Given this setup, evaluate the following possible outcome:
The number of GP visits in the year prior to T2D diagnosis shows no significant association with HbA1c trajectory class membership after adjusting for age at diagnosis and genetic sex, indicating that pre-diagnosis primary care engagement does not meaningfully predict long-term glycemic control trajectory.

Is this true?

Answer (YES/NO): NO